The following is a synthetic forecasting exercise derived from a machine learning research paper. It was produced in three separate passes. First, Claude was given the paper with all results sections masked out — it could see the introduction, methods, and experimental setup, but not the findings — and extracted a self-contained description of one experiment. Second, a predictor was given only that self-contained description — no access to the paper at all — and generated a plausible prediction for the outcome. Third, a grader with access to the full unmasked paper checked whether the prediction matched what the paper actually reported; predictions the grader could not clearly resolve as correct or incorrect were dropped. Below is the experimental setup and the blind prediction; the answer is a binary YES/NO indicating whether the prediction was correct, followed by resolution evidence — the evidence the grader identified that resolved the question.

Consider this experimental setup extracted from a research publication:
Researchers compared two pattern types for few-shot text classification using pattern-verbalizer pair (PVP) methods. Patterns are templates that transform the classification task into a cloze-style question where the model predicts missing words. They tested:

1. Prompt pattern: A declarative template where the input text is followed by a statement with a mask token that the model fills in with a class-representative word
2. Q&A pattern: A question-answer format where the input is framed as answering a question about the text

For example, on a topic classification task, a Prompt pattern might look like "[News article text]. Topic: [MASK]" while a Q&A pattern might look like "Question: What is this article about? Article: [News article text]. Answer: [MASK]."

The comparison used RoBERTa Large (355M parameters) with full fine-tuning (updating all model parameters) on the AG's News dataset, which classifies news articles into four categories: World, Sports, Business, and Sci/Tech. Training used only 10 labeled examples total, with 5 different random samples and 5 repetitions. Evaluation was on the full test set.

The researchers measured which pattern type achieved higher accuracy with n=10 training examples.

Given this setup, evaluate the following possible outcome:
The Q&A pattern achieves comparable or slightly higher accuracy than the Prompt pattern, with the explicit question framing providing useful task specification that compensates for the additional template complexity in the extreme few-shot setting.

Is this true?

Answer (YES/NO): NO